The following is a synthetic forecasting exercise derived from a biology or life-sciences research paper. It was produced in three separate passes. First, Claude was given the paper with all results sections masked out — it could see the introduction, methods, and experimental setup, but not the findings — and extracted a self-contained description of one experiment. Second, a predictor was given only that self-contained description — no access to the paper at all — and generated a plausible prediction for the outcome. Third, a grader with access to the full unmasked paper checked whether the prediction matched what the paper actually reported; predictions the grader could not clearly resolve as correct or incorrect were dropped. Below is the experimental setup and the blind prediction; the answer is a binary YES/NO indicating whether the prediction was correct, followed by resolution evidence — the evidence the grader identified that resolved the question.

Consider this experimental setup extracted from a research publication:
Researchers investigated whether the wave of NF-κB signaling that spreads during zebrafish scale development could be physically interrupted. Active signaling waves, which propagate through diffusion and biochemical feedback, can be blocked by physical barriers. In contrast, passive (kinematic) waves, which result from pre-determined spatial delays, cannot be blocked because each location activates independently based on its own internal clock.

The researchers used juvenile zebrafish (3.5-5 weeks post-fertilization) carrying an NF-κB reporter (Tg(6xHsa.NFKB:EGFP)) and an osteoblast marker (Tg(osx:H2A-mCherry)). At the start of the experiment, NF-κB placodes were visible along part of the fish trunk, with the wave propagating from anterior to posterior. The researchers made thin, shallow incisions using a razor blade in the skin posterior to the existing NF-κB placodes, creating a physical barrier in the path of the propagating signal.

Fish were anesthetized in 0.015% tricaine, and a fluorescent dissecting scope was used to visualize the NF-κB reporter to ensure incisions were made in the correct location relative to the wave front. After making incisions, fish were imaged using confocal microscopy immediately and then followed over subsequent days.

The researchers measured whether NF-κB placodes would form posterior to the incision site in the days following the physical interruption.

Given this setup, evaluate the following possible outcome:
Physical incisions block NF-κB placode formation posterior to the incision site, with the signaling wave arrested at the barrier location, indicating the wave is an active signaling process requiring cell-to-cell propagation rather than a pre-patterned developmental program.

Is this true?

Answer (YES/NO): YES